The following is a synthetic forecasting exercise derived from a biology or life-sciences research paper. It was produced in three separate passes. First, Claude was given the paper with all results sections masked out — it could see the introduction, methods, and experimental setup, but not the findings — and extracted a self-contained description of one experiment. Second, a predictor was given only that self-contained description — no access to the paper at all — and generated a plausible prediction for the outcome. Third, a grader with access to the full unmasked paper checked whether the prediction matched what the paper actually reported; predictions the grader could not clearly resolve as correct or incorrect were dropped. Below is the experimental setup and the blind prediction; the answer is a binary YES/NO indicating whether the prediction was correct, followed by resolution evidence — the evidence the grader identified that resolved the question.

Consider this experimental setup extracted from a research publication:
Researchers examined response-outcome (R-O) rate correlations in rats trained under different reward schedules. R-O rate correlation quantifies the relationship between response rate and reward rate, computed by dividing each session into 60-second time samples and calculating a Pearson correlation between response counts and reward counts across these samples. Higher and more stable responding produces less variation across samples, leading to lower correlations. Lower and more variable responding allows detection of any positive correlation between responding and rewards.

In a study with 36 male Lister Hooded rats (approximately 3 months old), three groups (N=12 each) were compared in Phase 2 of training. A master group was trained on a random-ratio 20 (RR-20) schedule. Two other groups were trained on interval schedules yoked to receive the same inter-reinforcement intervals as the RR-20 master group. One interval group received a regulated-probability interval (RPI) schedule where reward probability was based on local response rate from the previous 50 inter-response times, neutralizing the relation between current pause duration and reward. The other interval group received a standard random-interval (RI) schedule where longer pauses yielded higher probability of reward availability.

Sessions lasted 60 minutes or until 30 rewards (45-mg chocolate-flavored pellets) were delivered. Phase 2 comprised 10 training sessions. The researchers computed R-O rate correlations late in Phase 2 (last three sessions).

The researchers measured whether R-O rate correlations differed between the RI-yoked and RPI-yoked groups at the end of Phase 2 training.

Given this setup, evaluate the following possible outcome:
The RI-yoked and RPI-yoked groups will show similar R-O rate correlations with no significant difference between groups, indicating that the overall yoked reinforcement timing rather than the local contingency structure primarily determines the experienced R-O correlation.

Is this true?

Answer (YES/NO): YES